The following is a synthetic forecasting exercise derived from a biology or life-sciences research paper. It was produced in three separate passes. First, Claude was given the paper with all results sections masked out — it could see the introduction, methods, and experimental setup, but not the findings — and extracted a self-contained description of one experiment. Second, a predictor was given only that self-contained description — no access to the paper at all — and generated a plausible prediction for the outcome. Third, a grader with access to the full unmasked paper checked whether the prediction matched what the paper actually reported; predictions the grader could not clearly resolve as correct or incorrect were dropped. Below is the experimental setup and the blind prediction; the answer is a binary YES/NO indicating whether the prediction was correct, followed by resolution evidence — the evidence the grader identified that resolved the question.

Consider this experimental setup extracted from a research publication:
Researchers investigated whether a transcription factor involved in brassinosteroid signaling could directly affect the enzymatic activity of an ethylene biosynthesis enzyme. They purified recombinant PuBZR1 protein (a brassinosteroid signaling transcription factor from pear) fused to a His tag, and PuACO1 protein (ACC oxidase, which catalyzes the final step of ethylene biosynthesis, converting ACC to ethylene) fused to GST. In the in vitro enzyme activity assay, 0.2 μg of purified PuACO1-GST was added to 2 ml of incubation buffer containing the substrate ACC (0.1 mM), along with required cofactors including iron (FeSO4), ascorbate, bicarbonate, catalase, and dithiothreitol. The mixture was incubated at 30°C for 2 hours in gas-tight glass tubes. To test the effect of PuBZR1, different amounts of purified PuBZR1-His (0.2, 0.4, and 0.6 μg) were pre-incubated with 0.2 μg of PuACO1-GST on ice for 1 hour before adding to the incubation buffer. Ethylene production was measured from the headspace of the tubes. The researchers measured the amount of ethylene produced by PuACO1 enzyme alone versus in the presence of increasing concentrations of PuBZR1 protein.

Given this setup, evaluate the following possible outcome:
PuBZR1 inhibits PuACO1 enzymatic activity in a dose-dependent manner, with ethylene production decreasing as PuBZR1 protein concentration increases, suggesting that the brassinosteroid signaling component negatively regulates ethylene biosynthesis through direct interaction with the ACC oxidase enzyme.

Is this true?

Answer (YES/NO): YES